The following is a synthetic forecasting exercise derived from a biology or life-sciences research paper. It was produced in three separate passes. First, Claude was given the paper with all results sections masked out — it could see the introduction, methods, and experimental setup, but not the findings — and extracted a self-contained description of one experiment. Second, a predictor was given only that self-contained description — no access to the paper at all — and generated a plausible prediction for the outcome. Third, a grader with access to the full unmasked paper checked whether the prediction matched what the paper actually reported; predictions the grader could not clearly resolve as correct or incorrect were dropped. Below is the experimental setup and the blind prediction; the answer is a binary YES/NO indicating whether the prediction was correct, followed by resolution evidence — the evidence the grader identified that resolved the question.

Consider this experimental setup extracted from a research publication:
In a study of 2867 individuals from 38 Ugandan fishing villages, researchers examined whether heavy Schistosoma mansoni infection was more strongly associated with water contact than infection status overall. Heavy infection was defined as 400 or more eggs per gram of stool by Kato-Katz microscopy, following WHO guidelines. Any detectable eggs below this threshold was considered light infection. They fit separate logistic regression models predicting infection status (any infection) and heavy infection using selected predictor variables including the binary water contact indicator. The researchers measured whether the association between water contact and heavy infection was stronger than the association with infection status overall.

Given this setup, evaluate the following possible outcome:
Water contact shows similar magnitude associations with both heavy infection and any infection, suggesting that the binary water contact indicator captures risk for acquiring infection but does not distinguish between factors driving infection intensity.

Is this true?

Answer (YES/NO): NO